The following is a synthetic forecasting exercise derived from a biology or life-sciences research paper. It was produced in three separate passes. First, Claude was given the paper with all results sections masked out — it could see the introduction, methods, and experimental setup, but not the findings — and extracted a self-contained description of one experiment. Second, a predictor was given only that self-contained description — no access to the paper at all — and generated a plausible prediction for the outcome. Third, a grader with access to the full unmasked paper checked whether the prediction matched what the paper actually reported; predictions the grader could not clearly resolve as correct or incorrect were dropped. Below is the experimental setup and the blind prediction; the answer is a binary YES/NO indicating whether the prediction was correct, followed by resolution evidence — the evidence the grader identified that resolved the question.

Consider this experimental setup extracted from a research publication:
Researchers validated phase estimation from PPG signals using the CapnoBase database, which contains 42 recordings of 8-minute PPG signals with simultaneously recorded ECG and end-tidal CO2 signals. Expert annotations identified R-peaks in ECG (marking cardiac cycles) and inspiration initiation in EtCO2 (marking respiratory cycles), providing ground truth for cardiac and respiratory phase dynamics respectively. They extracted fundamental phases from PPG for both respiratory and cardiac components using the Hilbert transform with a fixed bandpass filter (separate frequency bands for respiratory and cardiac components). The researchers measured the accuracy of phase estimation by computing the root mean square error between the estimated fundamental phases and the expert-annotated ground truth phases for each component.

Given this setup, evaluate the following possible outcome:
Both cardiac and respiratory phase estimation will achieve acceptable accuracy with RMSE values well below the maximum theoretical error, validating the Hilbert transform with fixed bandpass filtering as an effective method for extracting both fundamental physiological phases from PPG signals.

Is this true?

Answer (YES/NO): NO